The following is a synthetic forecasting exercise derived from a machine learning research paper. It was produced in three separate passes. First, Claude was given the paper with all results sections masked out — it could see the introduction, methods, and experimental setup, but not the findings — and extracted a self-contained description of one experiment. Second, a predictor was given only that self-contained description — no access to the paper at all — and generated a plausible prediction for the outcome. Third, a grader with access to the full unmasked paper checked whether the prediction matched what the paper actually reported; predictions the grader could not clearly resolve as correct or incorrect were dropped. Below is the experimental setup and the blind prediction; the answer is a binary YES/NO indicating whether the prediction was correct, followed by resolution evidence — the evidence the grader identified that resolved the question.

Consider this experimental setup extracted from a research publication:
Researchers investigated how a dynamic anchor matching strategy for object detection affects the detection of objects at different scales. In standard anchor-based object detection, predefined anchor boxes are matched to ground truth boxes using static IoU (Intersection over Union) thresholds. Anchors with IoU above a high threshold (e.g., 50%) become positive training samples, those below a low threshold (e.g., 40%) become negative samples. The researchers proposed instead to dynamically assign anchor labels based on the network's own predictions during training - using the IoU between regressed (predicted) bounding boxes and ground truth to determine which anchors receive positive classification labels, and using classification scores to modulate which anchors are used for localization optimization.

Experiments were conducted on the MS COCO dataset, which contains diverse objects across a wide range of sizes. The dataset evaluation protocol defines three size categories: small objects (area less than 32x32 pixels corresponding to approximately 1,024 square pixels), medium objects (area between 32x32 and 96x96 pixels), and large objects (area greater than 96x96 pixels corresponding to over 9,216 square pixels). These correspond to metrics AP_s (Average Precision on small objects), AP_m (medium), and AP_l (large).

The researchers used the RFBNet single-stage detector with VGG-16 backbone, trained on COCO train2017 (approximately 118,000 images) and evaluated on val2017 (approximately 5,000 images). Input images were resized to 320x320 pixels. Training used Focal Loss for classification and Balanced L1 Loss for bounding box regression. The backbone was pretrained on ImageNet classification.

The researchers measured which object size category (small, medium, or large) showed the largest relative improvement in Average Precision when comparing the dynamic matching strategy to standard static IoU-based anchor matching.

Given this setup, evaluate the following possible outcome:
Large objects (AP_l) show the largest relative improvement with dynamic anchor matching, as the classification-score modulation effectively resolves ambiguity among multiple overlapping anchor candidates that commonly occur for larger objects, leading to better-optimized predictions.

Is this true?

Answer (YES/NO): NO